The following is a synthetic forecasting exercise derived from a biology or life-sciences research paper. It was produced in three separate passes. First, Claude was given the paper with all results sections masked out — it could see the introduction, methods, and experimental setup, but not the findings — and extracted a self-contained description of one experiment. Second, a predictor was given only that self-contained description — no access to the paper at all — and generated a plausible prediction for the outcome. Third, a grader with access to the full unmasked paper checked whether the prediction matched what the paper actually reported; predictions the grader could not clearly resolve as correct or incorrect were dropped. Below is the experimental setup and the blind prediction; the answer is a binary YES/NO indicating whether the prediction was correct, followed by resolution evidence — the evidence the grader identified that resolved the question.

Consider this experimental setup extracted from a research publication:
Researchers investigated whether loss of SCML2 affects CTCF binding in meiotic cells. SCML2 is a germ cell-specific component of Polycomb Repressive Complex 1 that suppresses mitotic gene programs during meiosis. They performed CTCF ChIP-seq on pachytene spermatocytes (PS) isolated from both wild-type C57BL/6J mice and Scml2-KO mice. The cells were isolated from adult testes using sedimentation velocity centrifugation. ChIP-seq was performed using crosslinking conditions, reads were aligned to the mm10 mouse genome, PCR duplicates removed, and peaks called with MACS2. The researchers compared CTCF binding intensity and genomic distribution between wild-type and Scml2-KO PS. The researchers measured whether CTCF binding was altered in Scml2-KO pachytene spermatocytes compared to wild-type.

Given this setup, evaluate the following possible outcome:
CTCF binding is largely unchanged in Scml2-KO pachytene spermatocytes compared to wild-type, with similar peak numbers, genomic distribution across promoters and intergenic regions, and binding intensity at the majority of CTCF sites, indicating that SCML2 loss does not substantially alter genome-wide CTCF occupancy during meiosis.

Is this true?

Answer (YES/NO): NO